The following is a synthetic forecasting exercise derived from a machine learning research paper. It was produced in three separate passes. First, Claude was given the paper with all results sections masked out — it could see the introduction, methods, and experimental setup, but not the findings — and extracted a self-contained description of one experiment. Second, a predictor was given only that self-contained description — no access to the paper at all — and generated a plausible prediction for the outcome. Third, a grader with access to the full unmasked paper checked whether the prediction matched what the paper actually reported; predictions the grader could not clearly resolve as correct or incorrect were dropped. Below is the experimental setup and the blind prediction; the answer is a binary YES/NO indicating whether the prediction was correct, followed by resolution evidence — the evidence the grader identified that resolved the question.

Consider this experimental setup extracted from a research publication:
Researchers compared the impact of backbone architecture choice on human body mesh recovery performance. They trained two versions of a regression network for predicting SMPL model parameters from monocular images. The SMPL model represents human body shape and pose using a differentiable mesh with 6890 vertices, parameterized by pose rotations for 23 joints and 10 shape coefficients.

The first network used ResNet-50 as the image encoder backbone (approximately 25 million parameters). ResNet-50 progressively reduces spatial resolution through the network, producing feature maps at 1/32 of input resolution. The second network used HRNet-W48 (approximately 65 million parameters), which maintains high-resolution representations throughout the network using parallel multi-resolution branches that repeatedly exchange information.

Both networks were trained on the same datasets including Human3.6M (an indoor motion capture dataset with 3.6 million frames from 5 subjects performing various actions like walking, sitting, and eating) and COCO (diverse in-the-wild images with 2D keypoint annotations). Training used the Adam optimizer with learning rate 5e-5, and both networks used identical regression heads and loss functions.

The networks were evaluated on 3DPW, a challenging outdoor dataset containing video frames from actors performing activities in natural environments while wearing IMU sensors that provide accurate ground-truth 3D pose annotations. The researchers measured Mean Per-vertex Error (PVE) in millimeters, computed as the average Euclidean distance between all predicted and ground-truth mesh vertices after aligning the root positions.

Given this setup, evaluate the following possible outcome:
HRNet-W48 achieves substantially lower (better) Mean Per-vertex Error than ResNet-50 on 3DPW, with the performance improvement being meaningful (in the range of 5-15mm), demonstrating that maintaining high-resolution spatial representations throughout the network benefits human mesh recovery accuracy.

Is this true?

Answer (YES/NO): NO